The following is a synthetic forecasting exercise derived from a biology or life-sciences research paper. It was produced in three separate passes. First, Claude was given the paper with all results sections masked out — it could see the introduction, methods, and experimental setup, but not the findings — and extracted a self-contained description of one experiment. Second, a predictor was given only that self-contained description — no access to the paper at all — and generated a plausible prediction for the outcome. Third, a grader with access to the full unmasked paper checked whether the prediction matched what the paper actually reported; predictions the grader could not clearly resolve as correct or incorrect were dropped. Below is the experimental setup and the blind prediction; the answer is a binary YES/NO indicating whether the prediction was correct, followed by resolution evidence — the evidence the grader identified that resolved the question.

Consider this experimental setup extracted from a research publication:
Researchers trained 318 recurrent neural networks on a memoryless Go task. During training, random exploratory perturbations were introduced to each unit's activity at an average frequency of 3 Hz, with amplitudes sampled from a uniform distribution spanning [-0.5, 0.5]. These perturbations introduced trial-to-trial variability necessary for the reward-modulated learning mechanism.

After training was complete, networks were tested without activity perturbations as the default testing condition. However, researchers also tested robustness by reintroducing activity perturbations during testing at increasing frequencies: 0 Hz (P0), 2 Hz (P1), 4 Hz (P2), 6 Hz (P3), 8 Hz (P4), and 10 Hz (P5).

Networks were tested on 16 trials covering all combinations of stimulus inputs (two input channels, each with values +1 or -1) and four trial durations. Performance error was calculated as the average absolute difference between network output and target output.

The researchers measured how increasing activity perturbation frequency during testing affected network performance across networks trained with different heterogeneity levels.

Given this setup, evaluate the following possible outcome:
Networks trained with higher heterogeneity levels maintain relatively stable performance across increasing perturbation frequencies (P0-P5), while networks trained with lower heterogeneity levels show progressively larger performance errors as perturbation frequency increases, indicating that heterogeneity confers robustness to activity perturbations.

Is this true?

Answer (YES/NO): NO